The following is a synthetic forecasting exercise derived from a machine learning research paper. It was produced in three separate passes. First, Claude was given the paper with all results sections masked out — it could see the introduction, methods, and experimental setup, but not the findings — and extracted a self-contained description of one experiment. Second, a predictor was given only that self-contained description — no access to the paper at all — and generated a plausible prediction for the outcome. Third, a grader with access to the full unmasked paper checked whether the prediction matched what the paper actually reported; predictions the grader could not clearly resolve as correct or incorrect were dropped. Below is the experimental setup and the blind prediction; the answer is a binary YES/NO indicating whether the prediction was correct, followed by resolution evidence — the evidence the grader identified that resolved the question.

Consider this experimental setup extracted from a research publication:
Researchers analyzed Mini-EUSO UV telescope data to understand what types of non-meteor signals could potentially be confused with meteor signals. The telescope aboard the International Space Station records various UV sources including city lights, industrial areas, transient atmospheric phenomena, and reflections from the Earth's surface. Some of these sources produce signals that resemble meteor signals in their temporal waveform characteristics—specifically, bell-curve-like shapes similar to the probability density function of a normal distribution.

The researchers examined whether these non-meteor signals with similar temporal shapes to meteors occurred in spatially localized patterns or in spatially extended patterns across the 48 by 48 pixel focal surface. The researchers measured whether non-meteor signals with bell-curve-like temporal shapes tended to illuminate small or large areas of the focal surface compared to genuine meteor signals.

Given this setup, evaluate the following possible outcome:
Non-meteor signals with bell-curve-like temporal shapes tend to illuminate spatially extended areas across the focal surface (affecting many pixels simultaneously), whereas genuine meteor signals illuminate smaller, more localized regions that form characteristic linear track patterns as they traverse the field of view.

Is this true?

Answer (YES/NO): YES